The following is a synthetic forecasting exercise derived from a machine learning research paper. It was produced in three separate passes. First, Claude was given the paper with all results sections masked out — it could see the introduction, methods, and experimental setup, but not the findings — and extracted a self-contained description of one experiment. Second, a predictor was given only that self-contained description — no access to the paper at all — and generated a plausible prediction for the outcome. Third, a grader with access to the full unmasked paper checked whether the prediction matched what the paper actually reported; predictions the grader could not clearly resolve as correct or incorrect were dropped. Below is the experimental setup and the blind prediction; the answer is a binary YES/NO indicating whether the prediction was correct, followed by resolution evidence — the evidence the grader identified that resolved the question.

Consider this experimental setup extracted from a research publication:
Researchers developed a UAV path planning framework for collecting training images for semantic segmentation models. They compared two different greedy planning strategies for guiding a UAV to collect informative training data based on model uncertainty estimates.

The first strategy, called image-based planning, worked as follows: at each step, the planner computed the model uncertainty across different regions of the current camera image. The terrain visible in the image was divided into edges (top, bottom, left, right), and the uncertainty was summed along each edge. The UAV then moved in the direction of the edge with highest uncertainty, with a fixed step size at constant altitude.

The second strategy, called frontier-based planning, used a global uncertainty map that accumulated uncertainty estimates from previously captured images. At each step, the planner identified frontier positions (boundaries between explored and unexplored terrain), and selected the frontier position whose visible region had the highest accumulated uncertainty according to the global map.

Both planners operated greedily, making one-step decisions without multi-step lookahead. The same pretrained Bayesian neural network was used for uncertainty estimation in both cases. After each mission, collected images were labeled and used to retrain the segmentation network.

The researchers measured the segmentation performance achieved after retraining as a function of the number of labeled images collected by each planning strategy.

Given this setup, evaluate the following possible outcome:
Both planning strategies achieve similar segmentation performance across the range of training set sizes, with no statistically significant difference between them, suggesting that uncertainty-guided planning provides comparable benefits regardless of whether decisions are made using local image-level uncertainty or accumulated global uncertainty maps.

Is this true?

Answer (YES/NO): NO